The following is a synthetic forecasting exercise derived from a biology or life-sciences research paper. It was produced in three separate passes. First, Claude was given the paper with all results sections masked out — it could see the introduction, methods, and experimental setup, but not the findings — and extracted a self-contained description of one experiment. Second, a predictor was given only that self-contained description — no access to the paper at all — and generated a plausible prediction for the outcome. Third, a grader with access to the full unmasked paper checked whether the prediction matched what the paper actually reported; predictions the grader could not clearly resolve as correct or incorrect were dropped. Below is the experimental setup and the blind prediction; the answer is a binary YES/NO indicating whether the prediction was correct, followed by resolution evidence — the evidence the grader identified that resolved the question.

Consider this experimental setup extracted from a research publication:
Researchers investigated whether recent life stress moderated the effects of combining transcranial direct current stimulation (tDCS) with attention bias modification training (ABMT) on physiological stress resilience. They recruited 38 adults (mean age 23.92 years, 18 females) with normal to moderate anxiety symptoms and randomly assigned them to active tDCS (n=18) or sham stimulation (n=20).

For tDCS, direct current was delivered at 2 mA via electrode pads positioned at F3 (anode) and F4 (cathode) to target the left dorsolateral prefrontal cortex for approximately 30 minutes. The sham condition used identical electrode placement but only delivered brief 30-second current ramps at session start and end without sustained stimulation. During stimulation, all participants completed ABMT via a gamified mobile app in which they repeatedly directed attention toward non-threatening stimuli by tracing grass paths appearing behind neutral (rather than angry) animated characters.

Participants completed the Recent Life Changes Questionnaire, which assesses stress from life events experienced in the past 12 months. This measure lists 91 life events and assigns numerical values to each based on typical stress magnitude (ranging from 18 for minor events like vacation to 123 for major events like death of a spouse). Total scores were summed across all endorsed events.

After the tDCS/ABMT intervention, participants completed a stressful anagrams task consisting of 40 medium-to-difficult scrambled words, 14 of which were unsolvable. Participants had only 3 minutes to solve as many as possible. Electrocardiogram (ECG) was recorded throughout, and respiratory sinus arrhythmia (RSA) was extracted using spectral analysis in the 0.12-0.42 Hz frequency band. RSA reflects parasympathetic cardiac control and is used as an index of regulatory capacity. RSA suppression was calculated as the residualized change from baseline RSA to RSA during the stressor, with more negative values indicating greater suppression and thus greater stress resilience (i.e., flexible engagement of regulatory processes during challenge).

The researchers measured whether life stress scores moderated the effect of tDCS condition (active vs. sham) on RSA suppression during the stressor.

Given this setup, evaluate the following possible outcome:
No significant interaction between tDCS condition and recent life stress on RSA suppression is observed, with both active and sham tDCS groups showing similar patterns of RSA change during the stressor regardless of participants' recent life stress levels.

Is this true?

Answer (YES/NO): NO